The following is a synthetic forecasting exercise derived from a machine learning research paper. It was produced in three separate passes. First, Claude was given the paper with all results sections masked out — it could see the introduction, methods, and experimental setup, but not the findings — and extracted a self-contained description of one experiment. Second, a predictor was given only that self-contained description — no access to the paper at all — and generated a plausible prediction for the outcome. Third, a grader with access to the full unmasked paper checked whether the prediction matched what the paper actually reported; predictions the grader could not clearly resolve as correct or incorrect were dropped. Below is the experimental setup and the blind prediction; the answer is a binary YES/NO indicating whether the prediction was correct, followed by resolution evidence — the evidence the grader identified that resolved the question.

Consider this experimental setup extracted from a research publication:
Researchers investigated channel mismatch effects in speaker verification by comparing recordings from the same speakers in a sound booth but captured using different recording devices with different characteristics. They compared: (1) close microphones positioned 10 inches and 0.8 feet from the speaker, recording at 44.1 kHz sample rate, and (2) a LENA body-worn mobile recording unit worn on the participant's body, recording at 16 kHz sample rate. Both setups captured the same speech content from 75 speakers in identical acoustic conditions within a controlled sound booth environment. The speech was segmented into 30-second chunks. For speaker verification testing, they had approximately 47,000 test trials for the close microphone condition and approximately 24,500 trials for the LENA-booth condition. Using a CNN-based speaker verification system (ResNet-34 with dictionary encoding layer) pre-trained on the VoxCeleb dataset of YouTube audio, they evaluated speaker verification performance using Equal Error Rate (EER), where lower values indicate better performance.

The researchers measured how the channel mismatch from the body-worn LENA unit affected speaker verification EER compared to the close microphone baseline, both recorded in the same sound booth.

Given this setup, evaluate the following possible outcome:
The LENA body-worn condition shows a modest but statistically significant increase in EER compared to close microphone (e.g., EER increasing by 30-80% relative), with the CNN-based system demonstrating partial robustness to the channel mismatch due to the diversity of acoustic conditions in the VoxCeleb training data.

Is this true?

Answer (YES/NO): YES